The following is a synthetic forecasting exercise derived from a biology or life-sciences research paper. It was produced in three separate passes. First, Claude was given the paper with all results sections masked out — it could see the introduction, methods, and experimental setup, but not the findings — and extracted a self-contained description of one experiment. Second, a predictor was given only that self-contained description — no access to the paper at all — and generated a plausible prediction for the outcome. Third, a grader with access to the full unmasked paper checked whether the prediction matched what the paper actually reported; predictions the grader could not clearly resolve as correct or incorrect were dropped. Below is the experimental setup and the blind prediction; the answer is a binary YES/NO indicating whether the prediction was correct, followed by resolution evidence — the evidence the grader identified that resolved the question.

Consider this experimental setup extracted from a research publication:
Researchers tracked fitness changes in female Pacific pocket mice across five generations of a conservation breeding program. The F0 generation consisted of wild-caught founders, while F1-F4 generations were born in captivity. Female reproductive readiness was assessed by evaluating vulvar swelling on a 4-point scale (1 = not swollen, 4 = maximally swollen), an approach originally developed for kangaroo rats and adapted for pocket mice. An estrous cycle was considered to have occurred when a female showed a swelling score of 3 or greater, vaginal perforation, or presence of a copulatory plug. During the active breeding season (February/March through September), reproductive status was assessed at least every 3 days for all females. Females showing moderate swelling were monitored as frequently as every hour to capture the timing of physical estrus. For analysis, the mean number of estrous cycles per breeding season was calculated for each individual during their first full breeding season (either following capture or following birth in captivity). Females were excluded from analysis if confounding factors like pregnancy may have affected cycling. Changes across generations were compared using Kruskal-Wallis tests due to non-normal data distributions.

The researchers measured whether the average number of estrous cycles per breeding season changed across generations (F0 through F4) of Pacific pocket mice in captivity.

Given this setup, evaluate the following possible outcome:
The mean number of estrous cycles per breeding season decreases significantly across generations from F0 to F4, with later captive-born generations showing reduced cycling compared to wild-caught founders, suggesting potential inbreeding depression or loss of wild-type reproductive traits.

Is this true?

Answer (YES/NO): NO